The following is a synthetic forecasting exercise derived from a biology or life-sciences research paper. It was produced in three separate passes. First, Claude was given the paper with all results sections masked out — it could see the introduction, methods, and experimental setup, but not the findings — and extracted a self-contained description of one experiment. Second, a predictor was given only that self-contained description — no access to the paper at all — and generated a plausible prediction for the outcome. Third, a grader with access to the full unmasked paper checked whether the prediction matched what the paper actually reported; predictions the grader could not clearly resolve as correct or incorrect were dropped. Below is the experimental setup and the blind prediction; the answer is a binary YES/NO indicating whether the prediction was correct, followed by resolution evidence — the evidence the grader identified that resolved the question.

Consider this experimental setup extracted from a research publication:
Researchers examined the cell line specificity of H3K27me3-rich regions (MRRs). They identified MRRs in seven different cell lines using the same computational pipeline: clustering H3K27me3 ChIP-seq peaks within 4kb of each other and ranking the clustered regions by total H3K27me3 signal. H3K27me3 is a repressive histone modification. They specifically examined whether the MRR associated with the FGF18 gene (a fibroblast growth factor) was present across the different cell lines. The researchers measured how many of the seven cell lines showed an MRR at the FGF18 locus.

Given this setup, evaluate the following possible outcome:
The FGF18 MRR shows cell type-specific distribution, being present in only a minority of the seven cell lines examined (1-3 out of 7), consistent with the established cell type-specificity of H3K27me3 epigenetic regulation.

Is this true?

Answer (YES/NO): YES